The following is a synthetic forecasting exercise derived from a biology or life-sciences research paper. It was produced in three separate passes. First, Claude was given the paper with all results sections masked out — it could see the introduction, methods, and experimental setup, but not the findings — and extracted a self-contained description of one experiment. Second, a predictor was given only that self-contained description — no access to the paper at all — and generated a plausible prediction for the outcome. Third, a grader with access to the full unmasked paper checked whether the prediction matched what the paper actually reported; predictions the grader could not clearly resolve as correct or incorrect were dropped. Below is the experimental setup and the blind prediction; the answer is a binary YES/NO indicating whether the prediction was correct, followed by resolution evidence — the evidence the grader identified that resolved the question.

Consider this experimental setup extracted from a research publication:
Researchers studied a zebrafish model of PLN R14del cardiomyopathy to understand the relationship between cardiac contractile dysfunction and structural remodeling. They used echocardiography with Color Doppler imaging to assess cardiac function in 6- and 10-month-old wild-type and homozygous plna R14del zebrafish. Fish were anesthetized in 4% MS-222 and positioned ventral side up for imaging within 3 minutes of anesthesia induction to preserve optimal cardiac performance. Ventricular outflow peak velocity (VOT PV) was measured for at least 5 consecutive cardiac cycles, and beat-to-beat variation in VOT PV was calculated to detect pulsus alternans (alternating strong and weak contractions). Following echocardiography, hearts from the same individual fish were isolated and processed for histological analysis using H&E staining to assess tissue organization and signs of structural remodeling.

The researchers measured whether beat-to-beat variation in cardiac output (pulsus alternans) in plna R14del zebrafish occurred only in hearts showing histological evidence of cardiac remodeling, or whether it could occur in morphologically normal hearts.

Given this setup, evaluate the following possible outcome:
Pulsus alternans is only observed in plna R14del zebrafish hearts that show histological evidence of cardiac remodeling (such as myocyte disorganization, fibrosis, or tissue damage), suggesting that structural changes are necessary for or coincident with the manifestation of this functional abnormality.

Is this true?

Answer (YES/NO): NO